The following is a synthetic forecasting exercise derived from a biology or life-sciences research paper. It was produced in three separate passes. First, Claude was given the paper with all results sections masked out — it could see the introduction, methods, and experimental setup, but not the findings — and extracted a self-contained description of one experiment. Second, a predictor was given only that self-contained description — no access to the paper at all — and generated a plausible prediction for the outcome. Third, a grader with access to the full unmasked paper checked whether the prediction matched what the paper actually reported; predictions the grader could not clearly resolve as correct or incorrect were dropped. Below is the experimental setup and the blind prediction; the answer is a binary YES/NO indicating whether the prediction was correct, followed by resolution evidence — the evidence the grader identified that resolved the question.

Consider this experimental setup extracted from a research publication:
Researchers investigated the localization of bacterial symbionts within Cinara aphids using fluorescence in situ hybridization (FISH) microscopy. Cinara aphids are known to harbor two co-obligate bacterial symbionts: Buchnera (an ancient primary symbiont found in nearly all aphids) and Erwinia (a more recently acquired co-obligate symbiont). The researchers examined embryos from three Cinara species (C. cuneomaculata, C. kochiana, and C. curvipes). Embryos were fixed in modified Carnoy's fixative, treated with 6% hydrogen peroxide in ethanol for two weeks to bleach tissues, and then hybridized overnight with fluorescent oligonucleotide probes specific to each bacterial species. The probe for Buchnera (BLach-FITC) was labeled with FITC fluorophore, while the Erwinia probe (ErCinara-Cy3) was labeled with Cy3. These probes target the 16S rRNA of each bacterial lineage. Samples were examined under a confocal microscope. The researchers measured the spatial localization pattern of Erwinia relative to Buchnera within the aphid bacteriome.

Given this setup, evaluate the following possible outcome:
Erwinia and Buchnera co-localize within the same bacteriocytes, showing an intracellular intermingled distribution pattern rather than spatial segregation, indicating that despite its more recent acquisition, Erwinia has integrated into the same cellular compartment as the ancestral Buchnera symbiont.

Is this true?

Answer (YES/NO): NO